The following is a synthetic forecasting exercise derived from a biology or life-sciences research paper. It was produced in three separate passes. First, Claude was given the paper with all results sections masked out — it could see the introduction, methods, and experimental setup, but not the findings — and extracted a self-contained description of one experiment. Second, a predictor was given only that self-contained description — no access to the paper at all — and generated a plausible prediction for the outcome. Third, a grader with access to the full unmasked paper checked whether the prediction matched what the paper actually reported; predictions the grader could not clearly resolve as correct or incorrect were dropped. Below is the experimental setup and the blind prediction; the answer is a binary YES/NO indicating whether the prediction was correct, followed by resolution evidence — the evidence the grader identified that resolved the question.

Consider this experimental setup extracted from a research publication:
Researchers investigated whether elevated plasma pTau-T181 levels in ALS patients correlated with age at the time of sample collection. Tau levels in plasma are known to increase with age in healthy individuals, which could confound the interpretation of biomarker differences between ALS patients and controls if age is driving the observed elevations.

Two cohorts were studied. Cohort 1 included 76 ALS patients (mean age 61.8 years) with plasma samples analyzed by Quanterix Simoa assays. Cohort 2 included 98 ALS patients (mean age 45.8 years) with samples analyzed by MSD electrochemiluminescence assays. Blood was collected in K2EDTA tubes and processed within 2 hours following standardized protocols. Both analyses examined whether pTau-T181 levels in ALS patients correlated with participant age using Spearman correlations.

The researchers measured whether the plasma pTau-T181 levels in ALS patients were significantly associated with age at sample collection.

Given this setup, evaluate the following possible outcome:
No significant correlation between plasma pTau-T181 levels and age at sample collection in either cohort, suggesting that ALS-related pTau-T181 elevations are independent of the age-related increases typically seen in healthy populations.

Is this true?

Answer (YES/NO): YES